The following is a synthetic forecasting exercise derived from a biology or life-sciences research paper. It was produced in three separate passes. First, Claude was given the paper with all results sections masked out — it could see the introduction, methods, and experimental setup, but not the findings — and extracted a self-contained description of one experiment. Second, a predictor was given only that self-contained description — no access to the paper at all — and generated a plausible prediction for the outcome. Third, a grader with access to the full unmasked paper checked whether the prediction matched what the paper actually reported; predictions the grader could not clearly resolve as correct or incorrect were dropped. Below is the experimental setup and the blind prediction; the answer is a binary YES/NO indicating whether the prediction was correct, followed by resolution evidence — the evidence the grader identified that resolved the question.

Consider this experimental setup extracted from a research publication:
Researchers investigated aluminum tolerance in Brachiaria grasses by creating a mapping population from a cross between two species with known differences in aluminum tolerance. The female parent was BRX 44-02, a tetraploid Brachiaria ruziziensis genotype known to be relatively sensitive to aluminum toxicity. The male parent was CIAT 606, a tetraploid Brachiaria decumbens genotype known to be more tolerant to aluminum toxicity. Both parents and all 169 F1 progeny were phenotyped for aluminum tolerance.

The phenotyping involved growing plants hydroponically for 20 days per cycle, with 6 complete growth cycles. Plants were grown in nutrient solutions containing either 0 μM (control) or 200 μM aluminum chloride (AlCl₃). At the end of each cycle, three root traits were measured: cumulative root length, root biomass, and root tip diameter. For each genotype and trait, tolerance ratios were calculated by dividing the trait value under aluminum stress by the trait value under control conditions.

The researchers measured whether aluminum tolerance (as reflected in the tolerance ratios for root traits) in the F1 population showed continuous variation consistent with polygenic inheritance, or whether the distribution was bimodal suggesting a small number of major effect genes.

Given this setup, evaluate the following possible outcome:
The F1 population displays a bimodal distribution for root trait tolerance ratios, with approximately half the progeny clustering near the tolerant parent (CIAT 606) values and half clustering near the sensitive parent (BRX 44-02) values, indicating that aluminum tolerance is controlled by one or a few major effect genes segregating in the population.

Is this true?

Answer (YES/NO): NO